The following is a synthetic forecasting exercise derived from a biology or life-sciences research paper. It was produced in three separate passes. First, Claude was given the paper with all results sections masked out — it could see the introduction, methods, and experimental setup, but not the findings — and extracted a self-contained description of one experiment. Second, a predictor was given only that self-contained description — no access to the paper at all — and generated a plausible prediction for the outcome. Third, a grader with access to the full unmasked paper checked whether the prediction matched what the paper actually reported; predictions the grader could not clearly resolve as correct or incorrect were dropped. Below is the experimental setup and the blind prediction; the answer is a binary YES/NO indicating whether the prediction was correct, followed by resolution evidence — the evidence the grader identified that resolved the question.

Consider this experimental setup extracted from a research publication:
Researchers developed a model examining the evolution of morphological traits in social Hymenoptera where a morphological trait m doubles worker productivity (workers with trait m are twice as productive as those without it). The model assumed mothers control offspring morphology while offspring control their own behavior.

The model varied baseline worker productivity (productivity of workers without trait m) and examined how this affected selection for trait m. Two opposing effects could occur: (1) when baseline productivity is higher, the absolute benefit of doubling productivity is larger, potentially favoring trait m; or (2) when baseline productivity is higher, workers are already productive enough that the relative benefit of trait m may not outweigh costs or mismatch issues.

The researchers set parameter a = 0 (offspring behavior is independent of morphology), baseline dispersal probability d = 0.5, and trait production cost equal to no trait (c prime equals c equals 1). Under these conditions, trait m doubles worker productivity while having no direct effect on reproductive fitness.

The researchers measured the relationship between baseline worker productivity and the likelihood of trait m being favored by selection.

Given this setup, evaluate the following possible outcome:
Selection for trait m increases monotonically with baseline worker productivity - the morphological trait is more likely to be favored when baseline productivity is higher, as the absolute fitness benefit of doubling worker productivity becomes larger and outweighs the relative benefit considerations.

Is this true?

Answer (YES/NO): YES